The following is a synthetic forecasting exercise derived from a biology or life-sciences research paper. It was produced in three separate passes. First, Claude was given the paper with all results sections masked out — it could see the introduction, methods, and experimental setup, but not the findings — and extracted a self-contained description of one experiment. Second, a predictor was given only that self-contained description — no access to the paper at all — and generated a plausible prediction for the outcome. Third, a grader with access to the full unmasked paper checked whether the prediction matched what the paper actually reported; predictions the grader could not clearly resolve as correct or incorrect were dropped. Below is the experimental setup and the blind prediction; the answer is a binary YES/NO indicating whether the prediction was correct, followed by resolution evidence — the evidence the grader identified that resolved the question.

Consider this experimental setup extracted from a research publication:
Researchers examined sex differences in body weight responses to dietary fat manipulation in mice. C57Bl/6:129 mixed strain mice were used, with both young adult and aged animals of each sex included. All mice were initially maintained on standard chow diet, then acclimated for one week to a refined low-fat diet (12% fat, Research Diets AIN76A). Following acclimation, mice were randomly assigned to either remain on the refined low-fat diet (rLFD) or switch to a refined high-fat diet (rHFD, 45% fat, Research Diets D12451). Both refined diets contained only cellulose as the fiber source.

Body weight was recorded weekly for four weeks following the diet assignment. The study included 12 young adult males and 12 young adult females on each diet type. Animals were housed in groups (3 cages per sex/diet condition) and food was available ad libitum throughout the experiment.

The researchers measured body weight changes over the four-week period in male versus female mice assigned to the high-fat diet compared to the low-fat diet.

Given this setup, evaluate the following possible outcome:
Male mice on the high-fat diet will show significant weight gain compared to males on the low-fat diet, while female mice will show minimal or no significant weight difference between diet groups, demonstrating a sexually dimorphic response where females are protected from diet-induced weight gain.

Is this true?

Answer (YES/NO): NO